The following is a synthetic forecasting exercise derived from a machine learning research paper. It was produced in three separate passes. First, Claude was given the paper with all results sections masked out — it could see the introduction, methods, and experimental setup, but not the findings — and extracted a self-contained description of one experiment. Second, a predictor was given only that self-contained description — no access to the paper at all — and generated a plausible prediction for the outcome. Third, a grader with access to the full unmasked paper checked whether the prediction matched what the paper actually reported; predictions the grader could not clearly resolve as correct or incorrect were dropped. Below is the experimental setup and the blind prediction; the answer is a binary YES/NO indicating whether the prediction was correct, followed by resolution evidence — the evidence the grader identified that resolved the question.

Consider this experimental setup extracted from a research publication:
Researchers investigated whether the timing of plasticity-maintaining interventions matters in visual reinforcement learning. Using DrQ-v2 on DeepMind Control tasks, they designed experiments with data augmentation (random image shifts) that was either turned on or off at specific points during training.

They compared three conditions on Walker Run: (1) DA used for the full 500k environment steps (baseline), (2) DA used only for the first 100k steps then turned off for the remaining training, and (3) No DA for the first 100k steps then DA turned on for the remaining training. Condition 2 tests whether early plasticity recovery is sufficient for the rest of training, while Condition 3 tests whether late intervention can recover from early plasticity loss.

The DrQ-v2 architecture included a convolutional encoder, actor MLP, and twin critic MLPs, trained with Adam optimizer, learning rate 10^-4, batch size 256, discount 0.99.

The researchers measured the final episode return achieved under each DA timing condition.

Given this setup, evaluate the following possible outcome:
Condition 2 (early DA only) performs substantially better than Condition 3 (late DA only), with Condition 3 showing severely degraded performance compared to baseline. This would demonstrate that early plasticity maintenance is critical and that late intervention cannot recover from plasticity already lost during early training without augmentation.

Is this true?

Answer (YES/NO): YES